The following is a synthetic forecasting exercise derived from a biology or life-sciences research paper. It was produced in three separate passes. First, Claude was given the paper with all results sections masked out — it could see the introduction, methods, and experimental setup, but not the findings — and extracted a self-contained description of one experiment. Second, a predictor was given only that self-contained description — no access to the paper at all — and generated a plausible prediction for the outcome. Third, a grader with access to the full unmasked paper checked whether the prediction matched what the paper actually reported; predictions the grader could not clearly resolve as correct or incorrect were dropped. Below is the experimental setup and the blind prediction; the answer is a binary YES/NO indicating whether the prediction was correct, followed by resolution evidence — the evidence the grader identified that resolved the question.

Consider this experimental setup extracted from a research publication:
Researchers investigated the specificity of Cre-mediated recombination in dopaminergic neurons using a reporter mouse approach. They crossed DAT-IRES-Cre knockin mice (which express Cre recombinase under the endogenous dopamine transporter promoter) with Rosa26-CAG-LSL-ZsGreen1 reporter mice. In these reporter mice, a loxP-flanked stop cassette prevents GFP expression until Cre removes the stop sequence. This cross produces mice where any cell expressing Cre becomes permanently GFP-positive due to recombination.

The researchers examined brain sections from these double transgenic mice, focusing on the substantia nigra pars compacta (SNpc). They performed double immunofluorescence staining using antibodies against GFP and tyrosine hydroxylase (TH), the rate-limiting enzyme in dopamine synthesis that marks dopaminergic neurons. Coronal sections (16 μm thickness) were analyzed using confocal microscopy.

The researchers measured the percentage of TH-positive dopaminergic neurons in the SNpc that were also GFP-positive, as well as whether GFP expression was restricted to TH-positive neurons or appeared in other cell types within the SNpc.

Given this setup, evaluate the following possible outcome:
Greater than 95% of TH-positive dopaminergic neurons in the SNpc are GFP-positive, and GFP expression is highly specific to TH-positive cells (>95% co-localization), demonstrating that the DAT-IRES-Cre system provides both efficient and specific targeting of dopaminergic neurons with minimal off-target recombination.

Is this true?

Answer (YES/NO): YES